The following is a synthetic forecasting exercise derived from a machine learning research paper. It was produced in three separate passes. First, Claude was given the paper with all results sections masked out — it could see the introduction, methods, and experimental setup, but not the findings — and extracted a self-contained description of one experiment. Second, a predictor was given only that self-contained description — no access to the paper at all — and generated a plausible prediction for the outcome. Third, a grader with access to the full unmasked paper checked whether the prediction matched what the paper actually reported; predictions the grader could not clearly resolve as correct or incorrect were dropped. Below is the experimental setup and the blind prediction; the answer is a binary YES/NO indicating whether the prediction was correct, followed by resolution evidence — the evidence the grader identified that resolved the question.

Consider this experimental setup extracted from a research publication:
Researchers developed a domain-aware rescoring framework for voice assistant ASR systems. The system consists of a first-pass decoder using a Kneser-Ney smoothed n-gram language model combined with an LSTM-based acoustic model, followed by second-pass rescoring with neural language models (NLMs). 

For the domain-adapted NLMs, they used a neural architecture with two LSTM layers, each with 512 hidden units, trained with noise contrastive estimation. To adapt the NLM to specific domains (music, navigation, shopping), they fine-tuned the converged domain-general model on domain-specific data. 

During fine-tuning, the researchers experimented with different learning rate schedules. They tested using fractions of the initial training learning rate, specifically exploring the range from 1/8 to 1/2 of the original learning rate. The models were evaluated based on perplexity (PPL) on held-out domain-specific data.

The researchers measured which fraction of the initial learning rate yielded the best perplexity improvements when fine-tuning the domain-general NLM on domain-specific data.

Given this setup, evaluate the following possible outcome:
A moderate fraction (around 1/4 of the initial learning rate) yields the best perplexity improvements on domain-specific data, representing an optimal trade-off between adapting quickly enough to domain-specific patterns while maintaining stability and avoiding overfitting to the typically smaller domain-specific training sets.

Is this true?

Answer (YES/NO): YES